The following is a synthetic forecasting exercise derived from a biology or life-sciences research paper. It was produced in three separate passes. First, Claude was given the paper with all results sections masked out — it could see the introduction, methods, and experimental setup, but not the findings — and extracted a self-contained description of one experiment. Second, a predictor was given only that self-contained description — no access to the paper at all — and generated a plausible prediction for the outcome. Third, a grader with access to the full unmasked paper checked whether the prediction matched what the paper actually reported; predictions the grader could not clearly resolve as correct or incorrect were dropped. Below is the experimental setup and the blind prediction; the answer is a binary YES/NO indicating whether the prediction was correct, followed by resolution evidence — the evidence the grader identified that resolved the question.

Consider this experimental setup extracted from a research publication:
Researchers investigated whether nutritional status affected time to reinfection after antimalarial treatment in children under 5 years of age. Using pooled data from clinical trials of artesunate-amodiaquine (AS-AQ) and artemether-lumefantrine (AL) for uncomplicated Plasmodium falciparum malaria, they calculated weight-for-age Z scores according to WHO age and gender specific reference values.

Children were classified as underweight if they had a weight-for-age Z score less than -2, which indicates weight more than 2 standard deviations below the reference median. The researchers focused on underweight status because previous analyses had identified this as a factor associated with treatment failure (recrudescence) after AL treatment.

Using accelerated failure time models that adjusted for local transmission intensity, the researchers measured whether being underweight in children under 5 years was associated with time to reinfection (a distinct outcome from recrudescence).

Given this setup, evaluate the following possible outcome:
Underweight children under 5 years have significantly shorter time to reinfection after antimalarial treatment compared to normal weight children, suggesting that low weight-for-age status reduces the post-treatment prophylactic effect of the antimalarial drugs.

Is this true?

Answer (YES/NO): NO